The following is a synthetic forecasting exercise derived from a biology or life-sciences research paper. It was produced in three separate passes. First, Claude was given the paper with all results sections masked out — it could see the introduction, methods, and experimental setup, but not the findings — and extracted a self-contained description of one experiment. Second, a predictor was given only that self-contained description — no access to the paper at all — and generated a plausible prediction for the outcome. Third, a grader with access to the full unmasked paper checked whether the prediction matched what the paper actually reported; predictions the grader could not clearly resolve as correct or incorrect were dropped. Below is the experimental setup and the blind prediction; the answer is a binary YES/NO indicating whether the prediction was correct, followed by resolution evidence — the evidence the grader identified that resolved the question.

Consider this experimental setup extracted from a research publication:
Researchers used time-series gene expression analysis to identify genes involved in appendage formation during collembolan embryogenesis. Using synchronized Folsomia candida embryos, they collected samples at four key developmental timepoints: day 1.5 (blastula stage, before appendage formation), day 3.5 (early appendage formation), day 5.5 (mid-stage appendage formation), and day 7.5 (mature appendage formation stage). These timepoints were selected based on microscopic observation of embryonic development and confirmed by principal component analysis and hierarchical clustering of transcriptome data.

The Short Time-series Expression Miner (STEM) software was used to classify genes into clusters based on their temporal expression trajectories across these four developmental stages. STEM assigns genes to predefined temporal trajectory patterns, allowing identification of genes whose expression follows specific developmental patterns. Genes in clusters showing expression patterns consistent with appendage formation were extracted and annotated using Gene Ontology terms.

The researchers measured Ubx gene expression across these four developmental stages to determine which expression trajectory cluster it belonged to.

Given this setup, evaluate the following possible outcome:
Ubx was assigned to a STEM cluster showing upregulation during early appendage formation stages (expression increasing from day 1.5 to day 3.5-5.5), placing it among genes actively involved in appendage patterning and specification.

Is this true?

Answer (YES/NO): NO